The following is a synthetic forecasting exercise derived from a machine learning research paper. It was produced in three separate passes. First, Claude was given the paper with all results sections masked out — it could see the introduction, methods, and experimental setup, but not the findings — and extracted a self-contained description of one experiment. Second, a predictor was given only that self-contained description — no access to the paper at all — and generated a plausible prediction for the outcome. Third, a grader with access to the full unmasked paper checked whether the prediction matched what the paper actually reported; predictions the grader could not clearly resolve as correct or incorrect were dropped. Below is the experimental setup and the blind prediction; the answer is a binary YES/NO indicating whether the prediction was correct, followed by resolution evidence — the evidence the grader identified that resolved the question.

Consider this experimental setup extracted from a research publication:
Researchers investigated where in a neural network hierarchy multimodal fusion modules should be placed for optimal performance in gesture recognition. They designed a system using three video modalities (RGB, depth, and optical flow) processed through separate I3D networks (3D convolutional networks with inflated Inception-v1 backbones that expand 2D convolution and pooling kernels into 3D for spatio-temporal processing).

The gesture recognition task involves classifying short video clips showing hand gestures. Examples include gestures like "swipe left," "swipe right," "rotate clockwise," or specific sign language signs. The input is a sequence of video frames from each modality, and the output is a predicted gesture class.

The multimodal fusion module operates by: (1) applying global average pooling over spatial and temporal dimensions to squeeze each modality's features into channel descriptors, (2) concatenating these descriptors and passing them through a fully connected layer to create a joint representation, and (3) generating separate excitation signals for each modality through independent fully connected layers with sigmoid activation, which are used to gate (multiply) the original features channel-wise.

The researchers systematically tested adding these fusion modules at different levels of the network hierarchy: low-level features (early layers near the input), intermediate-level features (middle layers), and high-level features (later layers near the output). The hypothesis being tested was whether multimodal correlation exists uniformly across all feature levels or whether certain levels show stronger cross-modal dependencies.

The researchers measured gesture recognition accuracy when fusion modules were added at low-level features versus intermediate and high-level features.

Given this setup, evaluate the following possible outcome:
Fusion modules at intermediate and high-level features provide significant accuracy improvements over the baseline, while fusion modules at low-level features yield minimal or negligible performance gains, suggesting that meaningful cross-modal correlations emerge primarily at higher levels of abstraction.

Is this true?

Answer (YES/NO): YES